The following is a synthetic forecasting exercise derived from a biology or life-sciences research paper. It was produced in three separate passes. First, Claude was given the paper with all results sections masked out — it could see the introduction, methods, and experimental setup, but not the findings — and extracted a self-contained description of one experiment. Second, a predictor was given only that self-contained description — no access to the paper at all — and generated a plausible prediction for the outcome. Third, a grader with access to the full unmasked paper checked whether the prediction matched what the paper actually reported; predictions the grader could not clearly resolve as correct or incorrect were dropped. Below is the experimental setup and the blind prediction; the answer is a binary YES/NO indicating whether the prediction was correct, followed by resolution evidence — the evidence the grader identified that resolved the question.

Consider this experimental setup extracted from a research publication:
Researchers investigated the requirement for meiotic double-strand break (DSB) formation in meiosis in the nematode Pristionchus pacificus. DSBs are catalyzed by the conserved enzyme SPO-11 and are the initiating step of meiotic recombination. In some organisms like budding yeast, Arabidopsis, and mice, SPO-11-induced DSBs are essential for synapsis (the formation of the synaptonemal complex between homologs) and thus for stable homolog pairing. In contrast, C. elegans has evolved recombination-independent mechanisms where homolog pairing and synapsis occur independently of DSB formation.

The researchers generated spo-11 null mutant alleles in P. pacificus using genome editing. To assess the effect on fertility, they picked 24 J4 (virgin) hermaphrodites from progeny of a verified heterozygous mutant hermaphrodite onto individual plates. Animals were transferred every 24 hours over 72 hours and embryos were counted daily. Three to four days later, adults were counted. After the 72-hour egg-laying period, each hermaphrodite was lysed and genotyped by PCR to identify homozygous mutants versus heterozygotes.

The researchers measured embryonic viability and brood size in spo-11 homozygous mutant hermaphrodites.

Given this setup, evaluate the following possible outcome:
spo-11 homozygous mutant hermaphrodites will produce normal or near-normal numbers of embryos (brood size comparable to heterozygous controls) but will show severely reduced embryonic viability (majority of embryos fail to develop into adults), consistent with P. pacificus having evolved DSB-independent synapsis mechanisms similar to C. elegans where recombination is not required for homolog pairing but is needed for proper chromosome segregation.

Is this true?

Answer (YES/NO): NO